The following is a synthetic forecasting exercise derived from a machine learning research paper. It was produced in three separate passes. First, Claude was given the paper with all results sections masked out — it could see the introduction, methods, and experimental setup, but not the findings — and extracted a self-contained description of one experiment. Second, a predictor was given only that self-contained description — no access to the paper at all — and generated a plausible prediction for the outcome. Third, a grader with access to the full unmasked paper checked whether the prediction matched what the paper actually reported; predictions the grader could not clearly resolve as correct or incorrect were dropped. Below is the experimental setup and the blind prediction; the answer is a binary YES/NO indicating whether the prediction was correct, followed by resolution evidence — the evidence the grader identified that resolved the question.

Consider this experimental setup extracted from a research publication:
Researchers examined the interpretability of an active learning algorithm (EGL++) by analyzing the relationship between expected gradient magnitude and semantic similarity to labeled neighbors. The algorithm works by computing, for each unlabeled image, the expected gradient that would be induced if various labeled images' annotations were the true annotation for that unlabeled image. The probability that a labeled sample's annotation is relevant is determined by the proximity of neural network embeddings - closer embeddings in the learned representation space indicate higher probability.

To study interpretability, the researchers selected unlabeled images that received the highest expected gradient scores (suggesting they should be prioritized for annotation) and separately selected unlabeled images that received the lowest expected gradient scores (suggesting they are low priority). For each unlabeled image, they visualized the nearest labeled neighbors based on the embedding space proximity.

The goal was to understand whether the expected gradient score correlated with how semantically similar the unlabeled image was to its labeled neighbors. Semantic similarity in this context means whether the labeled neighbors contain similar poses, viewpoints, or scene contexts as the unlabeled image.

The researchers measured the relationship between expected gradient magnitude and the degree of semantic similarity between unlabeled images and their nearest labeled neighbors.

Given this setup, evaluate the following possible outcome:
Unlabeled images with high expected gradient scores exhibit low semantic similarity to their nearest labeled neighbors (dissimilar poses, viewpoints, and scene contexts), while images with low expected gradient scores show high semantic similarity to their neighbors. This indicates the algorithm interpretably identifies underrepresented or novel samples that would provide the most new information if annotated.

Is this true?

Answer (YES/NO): YES